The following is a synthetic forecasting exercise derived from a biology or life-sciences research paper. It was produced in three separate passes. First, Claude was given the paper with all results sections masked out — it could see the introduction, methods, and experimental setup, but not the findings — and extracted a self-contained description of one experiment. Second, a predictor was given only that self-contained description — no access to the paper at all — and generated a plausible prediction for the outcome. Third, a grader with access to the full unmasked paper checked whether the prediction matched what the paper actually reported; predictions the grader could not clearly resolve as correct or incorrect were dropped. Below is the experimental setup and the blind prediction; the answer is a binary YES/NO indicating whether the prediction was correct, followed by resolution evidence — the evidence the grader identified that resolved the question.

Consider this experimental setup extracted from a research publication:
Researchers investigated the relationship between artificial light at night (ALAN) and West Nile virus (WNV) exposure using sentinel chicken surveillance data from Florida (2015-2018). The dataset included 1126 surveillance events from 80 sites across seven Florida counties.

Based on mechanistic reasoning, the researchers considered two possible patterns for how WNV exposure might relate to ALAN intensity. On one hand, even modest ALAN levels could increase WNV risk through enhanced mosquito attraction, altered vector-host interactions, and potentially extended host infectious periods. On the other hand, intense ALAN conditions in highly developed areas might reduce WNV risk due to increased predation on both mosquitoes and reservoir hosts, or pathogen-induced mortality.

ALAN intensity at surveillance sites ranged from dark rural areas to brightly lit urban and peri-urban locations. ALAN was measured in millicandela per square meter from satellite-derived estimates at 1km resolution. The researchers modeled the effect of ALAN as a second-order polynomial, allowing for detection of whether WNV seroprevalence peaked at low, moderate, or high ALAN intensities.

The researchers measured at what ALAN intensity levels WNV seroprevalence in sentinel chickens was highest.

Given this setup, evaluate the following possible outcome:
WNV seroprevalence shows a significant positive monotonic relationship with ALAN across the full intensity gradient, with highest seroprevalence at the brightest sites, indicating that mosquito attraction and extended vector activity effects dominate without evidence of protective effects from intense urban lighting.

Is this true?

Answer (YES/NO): NO